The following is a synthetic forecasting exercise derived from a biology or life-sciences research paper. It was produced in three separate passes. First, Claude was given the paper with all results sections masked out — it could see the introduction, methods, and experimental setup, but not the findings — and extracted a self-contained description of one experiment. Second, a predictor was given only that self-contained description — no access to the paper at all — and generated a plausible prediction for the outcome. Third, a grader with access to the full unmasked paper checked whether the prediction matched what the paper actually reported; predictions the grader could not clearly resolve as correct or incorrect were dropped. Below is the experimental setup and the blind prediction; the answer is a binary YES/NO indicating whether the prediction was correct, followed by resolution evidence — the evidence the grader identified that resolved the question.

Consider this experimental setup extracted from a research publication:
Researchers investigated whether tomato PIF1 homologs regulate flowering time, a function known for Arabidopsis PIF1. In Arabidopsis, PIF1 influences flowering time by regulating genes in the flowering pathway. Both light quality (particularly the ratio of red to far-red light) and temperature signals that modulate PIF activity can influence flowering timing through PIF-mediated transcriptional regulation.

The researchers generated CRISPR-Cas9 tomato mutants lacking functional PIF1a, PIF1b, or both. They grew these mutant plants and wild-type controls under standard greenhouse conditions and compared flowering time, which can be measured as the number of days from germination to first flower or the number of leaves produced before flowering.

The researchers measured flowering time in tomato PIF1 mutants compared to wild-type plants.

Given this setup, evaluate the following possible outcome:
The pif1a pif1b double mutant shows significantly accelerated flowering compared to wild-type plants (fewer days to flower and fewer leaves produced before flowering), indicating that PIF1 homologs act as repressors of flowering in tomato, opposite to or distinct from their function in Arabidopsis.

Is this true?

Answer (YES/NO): NO